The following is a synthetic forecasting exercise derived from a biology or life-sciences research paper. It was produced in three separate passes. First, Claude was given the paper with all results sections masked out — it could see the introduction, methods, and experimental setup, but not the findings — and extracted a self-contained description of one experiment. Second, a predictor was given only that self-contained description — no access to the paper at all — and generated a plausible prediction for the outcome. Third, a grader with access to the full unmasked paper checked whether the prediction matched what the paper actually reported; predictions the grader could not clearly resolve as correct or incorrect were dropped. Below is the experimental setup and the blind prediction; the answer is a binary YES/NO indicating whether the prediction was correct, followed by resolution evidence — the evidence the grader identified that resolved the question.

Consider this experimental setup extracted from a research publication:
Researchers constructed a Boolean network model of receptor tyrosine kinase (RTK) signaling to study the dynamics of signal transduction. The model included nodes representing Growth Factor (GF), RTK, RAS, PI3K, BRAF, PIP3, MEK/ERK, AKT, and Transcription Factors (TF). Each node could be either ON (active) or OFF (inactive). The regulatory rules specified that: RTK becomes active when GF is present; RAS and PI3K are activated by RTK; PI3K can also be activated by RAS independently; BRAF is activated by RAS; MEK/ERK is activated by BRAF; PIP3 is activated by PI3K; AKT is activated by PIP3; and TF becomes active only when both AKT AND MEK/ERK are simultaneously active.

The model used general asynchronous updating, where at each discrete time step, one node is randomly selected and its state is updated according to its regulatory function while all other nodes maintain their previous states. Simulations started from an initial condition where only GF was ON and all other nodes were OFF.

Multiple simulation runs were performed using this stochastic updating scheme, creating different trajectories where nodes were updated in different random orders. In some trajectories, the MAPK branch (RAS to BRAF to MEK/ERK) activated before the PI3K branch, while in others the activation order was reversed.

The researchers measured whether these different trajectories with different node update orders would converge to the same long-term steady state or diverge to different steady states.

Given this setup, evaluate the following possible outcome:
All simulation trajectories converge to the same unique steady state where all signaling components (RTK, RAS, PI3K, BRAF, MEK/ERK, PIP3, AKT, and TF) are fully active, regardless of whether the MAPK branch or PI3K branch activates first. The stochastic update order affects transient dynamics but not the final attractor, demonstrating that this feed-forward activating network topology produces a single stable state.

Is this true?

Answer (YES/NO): YES